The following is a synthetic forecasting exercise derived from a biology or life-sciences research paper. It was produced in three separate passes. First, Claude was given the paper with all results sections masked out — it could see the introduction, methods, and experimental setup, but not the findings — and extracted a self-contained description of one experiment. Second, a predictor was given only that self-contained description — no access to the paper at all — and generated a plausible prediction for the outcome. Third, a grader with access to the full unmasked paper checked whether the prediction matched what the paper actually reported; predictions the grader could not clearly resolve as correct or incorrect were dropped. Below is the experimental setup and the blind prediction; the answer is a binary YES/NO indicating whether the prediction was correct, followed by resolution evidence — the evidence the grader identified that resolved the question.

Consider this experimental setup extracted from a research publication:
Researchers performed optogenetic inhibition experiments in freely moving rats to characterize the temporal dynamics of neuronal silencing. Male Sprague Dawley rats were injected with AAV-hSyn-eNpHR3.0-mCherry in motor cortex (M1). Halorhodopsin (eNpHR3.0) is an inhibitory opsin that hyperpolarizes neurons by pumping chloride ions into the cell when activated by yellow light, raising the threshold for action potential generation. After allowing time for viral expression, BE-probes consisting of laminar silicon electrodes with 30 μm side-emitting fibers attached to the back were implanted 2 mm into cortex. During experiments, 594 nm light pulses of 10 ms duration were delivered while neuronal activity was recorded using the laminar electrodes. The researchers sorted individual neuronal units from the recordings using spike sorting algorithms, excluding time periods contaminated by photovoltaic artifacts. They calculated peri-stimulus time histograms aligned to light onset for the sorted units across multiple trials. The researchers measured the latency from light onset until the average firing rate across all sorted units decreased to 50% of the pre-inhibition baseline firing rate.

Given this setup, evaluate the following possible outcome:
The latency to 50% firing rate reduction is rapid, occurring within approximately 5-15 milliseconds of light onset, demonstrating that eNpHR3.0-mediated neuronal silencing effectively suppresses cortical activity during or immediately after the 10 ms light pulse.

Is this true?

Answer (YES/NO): NO